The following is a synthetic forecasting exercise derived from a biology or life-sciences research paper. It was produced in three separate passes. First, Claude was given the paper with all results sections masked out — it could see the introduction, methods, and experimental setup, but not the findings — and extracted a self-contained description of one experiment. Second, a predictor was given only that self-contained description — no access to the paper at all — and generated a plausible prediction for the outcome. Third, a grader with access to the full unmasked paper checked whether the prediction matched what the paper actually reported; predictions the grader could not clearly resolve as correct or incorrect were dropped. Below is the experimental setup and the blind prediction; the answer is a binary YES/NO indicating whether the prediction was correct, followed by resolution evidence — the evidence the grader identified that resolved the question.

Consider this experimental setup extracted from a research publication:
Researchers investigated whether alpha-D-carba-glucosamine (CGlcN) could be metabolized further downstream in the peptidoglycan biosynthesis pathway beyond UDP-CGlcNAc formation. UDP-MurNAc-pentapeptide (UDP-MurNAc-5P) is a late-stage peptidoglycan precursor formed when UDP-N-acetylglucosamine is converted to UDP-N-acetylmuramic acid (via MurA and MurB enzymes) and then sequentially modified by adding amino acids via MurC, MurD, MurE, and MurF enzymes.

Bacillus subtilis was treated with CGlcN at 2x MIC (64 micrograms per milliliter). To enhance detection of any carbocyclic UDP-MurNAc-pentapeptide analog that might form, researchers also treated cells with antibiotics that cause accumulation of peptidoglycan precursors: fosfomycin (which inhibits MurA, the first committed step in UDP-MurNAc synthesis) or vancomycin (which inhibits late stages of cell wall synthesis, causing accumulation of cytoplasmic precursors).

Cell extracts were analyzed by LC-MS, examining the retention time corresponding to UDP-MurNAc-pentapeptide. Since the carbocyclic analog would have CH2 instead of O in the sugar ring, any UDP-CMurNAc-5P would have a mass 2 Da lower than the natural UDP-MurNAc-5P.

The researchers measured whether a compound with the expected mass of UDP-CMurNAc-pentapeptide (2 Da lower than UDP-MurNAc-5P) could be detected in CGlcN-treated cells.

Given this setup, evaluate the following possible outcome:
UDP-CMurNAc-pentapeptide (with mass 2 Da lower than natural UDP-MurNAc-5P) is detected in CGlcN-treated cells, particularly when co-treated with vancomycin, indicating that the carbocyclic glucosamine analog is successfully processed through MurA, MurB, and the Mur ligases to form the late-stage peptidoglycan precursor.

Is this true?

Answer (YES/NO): YES